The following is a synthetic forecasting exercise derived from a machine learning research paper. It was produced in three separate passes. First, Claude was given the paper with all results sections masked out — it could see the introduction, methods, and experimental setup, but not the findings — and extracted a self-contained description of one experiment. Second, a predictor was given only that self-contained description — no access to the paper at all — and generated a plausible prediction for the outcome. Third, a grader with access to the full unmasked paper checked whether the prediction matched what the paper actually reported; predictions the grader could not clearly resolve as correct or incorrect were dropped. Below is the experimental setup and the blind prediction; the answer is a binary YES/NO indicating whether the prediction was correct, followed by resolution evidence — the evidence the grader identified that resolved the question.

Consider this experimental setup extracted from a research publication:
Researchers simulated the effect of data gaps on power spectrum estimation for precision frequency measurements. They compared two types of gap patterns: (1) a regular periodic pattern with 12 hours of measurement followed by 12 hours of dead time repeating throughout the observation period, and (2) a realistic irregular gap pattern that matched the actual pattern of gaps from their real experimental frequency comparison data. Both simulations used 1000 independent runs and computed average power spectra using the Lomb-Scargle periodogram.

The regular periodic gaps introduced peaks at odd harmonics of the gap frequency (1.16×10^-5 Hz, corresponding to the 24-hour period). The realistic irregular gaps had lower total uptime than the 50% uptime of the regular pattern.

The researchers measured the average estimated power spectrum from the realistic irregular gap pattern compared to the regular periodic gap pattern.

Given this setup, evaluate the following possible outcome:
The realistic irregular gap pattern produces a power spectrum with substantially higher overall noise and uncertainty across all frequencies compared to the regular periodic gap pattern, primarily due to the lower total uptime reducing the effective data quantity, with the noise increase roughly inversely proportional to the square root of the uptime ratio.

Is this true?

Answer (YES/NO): NO